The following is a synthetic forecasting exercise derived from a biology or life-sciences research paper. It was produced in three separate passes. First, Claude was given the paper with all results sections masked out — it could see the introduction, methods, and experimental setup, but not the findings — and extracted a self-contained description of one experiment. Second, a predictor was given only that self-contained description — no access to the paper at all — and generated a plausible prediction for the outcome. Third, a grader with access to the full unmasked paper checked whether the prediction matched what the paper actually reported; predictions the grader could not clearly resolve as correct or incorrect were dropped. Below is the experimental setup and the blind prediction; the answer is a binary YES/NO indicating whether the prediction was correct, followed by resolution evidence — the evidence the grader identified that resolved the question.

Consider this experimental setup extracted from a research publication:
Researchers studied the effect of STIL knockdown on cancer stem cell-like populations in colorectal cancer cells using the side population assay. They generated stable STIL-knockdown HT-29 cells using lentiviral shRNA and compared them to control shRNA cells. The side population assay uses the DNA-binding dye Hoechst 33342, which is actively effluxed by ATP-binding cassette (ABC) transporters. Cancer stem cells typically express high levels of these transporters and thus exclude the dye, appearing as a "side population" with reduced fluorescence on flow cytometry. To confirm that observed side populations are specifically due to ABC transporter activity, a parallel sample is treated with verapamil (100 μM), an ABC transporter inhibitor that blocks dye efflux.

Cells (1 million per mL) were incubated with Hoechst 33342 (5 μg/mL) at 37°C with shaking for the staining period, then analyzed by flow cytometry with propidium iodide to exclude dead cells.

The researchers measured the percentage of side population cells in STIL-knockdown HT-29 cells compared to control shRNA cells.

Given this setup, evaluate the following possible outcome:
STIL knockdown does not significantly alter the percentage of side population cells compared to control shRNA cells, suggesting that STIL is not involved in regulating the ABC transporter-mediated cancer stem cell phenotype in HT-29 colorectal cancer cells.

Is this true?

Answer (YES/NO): NO